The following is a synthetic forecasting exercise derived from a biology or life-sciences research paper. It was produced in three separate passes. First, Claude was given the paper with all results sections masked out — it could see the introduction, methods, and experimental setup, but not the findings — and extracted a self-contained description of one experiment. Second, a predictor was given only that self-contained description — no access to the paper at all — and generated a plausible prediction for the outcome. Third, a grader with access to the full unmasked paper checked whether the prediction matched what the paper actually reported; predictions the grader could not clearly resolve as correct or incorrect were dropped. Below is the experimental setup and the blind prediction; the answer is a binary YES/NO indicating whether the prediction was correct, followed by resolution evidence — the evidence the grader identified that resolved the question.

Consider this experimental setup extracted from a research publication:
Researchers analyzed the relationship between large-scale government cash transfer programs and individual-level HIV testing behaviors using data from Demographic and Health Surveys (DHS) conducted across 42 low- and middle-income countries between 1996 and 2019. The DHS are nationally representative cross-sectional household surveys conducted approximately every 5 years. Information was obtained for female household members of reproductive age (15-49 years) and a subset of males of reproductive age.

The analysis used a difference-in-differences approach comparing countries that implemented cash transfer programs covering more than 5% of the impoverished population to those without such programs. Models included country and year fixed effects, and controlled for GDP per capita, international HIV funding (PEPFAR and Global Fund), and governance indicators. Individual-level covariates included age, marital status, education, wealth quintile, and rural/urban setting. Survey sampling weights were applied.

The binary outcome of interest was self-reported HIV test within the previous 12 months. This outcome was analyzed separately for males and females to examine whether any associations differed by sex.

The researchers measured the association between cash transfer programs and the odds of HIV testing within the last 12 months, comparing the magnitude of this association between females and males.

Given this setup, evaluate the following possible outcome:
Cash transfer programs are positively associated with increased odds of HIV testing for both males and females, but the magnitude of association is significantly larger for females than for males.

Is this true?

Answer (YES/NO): NO